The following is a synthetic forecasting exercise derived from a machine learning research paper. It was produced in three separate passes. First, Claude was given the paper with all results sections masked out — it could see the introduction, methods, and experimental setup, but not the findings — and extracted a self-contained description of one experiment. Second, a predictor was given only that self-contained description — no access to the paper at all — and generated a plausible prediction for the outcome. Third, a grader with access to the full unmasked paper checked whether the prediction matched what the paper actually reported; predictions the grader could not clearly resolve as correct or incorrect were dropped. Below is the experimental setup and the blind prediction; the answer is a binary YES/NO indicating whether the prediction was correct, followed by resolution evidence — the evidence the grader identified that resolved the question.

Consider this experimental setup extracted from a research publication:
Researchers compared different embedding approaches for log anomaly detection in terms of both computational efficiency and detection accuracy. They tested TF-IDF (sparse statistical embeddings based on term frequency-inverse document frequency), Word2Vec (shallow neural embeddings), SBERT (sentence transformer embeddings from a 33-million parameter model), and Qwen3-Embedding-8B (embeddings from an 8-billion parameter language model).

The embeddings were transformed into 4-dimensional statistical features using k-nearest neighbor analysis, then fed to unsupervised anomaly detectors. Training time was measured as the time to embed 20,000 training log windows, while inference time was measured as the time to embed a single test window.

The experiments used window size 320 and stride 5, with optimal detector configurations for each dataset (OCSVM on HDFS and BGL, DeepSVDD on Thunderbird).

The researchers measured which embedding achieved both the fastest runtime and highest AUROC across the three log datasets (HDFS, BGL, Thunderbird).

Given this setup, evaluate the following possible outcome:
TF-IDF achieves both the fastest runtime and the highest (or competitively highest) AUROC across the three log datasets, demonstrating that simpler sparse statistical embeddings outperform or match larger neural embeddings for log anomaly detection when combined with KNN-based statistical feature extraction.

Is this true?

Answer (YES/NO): YES